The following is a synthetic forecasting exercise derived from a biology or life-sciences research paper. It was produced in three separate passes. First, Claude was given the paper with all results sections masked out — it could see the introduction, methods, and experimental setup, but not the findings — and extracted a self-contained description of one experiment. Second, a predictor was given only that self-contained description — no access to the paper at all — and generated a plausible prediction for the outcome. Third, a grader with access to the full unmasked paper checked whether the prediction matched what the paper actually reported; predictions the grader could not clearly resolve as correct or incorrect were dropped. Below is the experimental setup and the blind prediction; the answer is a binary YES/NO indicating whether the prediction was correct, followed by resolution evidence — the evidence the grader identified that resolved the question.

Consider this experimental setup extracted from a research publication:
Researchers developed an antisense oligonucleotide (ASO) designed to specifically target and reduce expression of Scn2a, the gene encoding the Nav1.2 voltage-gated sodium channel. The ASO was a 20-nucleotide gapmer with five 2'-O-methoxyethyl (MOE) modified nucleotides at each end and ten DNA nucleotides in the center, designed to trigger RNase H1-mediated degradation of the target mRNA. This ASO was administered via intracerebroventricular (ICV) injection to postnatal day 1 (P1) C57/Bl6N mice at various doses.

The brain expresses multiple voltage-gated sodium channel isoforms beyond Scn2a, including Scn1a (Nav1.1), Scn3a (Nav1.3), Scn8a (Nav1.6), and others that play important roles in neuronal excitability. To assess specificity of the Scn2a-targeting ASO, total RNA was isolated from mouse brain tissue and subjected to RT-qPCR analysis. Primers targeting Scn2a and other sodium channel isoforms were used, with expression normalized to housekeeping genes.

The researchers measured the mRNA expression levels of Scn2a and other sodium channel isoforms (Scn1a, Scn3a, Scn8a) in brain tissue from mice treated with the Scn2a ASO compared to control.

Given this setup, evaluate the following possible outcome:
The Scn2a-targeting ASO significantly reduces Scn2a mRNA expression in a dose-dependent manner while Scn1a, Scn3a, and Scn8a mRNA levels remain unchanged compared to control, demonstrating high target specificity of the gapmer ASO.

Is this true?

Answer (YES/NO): YES